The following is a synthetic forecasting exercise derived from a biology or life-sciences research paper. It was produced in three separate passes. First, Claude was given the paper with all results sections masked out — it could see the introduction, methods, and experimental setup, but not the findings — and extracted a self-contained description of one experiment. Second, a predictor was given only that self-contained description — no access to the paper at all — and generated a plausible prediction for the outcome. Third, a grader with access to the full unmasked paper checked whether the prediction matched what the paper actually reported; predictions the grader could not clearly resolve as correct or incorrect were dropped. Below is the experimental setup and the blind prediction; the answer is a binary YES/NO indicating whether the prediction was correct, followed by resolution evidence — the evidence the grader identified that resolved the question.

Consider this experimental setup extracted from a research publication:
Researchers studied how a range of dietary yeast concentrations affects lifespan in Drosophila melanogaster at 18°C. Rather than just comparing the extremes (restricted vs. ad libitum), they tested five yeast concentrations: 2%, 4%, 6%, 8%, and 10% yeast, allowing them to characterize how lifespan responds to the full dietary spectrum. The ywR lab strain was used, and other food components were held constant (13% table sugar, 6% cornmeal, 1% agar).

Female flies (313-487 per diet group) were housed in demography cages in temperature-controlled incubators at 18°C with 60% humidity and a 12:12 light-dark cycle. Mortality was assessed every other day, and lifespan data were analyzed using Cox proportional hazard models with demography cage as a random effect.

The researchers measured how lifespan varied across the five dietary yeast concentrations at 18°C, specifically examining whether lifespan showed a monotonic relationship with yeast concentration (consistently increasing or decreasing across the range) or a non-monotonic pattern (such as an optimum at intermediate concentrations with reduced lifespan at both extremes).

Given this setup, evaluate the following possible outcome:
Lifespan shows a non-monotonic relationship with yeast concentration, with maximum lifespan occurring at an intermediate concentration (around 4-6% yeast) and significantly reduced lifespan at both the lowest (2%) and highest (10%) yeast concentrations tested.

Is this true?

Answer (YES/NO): NO